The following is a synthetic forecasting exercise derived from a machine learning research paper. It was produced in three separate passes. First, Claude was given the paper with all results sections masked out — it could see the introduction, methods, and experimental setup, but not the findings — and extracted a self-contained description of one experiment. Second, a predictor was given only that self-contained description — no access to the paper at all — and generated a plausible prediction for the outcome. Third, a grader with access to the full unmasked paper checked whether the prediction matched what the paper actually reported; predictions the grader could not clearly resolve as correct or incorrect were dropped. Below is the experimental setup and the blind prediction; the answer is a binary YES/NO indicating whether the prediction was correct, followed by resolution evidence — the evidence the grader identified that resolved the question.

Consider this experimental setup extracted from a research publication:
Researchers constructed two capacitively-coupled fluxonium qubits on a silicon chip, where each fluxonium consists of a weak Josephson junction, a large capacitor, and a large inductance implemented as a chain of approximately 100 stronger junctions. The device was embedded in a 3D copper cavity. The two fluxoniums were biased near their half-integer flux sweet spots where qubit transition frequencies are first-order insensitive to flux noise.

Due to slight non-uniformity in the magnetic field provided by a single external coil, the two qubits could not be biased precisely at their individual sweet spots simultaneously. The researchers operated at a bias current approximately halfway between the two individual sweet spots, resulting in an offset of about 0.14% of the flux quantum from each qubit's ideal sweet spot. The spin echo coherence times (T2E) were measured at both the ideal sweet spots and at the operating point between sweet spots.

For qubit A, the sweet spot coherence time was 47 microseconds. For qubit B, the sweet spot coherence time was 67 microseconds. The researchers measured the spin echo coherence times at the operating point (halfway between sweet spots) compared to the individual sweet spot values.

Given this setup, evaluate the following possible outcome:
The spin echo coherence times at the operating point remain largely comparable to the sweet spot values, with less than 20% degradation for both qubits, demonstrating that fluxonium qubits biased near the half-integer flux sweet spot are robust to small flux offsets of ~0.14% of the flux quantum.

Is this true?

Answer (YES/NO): NO